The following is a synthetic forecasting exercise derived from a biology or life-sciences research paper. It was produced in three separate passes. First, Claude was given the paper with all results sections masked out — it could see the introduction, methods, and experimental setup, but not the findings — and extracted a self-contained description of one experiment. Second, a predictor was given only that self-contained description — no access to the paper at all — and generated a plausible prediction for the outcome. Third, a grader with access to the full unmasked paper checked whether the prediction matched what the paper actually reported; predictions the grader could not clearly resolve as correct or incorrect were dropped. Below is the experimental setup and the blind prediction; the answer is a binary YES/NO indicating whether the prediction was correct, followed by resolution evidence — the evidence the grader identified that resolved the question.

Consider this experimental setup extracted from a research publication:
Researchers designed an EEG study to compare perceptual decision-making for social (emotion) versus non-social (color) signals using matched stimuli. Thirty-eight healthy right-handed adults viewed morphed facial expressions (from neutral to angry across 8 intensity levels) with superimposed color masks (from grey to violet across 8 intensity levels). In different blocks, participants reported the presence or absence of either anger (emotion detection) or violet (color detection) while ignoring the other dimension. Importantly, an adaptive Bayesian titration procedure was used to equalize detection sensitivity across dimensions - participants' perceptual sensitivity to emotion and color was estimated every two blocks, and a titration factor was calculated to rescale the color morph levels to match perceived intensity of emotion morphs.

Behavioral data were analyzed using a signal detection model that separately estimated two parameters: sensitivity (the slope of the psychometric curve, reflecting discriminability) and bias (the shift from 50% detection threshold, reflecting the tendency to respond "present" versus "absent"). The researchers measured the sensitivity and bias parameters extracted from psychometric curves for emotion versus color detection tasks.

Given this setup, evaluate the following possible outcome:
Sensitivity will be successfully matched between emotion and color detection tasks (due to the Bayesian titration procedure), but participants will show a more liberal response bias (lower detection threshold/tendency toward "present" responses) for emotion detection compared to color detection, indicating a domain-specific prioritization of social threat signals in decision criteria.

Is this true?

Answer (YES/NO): YES